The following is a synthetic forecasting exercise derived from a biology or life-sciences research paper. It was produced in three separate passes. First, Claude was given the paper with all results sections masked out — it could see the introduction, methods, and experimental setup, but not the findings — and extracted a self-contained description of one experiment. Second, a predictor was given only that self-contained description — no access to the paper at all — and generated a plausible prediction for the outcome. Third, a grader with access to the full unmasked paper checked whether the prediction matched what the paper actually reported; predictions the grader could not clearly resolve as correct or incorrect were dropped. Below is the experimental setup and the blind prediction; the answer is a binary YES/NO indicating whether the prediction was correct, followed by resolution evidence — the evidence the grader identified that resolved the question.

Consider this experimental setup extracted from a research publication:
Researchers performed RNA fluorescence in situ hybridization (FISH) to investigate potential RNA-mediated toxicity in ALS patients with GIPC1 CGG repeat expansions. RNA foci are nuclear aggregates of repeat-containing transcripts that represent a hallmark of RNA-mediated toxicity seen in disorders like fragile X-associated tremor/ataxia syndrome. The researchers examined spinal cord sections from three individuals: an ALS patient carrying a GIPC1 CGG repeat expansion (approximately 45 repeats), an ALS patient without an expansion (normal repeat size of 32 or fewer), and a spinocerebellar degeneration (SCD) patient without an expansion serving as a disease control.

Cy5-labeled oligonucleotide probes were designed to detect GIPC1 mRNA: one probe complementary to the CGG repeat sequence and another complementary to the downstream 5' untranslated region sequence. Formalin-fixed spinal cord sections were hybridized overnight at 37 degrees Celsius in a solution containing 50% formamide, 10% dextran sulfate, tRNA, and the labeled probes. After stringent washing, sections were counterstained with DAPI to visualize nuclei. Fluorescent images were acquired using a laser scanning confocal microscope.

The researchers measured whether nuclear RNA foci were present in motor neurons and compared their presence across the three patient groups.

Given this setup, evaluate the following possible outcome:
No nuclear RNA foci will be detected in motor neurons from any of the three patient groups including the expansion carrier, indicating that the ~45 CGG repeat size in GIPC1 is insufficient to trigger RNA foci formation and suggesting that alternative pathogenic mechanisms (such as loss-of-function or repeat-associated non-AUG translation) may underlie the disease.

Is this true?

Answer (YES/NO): NO